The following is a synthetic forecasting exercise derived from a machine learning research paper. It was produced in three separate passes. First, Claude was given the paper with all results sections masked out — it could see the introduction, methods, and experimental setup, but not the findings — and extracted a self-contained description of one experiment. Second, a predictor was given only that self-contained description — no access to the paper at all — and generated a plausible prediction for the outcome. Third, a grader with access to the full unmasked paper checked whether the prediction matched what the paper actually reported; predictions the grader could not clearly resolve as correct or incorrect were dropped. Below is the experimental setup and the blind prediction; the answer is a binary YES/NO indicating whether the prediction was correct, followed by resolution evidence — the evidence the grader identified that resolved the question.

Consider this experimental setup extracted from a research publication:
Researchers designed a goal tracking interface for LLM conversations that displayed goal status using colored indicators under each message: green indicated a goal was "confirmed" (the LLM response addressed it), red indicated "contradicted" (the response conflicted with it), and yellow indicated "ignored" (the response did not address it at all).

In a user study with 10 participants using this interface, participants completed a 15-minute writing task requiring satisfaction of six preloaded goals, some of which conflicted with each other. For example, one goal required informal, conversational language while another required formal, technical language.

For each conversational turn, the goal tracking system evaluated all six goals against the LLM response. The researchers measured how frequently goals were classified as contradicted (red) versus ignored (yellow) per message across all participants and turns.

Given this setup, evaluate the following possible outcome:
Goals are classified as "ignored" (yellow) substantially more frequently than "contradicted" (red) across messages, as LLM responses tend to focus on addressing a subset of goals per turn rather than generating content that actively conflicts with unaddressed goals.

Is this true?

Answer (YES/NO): YES